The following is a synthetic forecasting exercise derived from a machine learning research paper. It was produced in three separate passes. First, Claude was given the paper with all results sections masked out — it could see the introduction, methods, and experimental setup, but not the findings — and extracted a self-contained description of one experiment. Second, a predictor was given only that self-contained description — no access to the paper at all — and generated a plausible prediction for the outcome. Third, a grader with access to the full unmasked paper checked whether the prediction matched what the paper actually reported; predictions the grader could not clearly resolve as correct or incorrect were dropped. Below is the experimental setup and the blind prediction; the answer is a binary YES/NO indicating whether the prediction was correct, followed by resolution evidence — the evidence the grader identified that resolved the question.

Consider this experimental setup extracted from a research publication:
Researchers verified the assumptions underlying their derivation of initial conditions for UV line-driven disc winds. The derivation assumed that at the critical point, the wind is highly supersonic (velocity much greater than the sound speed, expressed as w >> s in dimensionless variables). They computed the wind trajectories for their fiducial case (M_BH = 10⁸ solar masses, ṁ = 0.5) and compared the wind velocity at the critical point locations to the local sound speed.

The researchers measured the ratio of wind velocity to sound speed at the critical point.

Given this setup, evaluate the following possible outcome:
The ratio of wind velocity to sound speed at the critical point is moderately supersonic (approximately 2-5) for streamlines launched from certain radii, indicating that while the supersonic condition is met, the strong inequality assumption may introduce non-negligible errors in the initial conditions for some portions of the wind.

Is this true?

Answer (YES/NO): NO